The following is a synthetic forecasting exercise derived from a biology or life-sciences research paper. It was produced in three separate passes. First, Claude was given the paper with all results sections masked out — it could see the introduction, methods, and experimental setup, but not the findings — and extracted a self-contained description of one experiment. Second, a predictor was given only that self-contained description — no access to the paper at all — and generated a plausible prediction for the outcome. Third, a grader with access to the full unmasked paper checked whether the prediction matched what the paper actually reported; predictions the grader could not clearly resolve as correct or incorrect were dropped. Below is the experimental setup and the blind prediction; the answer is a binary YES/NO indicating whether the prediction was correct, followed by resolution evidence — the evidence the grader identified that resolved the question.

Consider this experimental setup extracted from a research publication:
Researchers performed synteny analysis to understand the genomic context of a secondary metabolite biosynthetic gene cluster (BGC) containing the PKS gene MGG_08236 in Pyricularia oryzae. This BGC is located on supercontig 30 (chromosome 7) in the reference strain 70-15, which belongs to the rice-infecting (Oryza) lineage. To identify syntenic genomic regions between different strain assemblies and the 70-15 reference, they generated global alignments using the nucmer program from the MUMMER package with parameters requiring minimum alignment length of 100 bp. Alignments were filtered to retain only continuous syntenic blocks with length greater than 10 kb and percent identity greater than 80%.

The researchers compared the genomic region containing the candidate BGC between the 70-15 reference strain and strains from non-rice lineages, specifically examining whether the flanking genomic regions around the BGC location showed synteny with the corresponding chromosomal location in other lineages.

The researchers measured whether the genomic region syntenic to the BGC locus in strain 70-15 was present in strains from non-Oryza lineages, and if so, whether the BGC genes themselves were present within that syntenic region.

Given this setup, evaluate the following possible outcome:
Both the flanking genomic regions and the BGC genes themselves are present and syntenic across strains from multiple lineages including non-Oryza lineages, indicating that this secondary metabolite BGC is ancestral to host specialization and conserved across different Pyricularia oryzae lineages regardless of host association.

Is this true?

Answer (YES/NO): NO